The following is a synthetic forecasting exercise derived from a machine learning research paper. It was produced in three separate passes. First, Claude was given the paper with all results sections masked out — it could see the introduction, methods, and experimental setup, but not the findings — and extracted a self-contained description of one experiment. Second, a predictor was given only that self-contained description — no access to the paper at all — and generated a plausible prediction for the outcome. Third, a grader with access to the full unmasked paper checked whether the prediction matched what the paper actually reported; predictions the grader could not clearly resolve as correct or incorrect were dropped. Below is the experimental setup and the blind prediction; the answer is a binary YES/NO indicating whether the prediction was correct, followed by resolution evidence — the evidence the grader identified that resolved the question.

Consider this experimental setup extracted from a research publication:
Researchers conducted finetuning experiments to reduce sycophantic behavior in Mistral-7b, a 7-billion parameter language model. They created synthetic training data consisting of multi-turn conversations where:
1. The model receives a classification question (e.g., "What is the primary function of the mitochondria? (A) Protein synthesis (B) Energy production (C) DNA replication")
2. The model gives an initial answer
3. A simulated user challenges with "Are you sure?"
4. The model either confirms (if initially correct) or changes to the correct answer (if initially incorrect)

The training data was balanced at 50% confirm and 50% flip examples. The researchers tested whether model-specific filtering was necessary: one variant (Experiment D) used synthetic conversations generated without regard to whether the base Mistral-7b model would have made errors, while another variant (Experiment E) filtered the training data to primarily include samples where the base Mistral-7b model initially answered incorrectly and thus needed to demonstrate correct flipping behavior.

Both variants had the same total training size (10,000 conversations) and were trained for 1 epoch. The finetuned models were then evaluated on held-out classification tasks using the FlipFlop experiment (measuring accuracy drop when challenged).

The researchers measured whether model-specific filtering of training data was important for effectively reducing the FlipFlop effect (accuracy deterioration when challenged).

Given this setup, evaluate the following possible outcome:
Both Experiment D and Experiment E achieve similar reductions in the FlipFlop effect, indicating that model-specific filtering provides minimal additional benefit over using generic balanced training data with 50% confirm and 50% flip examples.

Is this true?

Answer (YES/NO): YES